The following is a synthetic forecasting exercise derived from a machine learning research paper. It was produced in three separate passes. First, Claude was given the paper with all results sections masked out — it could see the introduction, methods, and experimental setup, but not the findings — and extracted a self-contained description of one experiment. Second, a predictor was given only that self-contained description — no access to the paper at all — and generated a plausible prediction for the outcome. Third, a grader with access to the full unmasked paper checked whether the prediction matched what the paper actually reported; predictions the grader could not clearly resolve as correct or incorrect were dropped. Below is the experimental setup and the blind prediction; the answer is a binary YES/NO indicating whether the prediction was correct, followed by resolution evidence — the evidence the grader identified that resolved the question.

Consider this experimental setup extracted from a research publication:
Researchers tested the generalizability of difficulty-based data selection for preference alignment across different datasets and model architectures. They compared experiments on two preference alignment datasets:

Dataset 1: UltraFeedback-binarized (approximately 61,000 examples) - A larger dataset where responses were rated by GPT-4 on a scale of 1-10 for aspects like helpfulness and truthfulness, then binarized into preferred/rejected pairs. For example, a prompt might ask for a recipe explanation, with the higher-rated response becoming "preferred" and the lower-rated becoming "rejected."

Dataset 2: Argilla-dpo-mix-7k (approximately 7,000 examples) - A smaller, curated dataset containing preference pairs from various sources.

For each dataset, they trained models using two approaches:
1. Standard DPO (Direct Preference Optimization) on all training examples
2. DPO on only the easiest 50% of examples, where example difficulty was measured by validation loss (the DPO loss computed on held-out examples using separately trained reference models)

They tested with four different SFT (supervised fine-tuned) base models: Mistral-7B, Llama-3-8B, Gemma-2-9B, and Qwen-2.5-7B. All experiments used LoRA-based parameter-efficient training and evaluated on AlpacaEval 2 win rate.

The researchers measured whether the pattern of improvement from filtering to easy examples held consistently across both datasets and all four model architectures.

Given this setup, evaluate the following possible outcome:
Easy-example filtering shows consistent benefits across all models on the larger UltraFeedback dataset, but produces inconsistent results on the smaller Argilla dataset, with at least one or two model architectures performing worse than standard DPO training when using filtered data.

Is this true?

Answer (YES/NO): NO